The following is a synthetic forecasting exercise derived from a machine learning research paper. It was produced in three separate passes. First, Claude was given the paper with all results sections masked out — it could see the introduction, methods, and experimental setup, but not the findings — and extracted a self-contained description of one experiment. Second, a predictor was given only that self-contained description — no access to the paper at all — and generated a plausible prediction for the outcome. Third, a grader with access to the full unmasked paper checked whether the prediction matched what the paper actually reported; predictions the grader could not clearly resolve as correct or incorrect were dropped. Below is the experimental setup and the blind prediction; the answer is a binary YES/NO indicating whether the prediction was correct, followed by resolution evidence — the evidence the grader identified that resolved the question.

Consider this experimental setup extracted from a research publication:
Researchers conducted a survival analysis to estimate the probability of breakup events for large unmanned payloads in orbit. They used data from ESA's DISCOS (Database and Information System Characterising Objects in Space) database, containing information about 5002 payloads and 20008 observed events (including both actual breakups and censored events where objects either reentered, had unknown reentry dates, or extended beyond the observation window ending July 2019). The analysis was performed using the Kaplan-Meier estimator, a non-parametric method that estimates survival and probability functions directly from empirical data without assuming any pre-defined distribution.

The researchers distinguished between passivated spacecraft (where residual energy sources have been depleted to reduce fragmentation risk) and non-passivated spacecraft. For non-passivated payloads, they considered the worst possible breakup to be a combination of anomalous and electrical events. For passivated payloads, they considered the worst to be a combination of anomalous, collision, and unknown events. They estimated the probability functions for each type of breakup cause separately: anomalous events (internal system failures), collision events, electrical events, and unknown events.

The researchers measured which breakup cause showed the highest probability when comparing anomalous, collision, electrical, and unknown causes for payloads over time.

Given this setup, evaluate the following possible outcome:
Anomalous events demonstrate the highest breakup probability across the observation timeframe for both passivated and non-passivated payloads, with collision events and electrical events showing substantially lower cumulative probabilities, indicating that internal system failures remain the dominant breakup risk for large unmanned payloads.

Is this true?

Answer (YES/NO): YES